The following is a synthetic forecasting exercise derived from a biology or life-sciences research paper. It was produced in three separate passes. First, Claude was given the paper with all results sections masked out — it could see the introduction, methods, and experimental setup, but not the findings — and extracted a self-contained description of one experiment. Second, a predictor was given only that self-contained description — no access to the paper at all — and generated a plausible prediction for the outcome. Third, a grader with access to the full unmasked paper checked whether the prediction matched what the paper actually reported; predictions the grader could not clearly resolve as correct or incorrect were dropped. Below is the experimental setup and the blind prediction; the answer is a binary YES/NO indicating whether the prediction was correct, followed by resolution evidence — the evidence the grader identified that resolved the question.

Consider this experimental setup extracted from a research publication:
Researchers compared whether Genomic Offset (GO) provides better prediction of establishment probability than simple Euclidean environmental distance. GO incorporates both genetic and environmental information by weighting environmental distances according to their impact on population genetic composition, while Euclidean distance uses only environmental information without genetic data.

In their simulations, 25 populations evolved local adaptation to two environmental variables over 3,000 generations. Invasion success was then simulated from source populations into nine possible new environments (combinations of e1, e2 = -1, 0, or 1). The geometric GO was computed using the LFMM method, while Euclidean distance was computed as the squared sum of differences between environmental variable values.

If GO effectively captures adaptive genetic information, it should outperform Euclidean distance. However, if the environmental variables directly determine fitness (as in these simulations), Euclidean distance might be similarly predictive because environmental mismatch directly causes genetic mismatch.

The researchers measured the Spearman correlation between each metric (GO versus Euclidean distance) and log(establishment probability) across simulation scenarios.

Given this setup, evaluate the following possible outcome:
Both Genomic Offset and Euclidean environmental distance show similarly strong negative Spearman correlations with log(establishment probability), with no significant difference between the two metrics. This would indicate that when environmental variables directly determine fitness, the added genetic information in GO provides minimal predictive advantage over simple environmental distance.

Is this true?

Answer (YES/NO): YES